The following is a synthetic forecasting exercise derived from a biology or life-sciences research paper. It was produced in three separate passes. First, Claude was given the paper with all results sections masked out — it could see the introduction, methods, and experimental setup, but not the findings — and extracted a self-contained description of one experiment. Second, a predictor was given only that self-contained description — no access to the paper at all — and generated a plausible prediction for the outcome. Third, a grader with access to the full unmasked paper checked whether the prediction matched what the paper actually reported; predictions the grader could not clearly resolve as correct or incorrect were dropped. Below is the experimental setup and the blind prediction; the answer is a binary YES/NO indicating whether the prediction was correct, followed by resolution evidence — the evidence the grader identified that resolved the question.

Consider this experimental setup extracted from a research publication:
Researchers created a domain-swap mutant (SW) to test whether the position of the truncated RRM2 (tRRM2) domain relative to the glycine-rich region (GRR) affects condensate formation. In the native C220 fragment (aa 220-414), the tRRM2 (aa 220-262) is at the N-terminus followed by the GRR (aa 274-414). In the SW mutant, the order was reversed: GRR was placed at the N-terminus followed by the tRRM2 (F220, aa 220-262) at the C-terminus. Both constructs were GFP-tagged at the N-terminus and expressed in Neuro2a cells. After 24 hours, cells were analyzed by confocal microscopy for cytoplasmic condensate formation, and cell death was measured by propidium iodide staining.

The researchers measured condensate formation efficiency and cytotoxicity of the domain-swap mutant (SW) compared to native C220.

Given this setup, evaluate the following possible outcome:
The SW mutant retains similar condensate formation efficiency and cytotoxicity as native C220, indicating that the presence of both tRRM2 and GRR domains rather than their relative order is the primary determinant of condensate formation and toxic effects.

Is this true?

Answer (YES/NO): NO